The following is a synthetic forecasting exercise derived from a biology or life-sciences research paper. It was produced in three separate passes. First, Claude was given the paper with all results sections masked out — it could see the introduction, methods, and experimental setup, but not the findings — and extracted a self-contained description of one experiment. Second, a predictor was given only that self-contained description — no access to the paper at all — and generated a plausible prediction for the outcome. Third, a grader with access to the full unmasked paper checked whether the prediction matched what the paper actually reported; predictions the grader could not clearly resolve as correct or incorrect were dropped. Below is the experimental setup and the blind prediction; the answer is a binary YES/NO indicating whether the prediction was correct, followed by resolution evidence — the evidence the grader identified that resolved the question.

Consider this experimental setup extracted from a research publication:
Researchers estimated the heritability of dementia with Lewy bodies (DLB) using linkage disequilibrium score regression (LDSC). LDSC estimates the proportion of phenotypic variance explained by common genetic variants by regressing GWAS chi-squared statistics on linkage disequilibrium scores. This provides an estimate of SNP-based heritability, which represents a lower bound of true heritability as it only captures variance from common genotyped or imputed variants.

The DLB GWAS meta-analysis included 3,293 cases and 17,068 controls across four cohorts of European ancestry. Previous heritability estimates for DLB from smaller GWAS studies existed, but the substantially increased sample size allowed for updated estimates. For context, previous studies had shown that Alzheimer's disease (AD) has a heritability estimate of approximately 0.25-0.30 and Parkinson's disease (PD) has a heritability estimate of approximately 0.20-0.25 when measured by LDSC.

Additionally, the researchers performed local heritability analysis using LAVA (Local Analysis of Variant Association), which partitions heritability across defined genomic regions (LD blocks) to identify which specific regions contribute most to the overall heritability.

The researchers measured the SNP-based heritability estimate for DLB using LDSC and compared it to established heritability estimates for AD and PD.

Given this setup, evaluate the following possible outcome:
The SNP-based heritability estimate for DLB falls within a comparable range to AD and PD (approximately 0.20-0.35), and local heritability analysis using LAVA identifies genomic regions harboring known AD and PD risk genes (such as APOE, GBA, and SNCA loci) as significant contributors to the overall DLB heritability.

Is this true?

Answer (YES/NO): NO